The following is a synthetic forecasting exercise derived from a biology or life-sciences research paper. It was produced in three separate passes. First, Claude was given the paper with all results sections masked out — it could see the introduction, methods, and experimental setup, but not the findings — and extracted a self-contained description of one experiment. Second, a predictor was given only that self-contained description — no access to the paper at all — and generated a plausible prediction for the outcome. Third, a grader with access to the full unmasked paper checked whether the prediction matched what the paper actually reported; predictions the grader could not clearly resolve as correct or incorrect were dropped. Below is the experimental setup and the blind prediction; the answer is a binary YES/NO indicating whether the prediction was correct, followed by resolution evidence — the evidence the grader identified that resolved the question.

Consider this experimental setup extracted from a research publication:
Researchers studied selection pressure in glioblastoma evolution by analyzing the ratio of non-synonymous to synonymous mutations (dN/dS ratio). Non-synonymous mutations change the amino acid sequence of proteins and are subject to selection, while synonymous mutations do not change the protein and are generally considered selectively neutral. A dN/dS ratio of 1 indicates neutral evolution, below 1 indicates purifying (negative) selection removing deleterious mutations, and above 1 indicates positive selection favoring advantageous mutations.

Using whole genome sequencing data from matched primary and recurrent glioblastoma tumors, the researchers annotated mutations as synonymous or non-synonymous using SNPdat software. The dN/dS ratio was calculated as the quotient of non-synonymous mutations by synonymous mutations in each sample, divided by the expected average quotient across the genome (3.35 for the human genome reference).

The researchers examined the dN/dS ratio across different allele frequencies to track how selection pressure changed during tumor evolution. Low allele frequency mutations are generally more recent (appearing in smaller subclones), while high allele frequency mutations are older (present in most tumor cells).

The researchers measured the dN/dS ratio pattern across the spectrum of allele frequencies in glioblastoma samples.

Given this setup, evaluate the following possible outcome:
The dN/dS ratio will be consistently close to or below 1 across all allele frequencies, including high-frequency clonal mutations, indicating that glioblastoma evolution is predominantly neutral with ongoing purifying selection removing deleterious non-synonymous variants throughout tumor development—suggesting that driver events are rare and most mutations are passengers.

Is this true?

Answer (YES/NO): NO